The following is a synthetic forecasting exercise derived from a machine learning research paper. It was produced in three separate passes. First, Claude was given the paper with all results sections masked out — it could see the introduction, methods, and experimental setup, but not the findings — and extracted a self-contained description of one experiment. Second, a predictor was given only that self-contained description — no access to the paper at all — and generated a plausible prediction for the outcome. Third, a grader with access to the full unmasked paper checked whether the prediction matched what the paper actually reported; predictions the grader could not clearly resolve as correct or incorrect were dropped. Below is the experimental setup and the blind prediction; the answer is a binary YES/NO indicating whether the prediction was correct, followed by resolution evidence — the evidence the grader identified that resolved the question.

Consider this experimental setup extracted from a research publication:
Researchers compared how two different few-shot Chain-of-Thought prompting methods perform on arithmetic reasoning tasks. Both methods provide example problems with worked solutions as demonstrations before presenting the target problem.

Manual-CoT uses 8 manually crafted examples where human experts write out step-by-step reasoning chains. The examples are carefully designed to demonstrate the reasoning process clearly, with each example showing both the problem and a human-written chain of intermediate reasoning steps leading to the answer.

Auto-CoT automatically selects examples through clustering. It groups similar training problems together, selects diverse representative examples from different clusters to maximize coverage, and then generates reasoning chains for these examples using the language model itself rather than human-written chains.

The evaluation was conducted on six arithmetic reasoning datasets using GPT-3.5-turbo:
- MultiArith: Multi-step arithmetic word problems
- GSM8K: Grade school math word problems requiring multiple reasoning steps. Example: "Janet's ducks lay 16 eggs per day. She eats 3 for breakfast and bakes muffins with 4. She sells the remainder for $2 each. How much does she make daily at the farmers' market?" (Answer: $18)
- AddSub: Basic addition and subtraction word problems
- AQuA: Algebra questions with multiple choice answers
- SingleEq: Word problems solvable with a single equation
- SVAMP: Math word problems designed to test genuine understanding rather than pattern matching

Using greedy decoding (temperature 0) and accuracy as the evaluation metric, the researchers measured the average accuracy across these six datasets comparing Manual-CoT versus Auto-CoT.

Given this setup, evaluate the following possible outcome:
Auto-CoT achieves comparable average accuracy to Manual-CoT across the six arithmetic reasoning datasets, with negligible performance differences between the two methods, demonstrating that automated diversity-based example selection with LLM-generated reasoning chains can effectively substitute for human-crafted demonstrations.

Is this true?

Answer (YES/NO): NO